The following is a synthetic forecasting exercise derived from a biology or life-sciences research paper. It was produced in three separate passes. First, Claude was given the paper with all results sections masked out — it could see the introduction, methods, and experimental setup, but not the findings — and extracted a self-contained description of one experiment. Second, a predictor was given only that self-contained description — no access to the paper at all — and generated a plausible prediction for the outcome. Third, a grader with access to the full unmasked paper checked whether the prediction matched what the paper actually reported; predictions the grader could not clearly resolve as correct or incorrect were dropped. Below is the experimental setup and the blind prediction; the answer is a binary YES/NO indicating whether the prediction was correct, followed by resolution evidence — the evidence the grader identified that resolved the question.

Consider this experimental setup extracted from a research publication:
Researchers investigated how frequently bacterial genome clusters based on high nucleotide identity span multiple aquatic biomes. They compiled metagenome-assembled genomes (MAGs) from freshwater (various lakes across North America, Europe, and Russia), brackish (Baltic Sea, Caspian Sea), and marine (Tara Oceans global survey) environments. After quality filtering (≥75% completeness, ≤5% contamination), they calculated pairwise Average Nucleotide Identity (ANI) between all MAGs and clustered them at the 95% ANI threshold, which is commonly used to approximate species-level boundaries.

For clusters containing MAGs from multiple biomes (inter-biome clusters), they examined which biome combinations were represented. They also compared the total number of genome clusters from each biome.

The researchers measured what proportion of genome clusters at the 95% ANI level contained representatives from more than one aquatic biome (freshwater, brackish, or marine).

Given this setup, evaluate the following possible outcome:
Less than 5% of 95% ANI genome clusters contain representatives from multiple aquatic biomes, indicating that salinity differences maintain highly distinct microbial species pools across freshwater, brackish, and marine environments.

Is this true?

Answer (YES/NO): YES